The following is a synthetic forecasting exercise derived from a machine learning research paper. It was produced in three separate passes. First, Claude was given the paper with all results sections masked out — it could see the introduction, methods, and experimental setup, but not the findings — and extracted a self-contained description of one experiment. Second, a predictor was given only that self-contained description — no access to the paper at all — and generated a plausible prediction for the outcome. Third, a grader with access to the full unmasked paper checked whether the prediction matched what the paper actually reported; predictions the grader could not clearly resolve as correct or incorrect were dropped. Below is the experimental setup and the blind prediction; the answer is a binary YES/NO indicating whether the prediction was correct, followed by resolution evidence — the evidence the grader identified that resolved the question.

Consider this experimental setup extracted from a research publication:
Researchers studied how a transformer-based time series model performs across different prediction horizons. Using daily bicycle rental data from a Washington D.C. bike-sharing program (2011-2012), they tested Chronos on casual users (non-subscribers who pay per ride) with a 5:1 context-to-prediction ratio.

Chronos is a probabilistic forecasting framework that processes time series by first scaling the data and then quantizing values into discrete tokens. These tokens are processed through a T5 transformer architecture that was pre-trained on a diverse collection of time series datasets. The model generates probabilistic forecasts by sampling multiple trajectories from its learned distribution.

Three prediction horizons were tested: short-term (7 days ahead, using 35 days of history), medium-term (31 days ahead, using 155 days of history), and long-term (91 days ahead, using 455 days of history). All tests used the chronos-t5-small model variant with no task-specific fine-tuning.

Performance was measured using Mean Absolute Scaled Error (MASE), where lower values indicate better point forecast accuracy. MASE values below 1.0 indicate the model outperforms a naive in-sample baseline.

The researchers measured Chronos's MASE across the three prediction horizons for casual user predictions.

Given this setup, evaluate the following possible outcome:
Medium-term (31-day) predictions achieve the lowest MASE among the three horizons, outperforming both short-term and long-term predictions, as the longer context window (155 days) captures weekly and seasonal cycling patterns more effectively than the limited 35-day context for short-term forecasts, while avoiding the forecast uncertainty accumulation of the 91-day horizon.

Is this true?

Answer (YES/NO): YES